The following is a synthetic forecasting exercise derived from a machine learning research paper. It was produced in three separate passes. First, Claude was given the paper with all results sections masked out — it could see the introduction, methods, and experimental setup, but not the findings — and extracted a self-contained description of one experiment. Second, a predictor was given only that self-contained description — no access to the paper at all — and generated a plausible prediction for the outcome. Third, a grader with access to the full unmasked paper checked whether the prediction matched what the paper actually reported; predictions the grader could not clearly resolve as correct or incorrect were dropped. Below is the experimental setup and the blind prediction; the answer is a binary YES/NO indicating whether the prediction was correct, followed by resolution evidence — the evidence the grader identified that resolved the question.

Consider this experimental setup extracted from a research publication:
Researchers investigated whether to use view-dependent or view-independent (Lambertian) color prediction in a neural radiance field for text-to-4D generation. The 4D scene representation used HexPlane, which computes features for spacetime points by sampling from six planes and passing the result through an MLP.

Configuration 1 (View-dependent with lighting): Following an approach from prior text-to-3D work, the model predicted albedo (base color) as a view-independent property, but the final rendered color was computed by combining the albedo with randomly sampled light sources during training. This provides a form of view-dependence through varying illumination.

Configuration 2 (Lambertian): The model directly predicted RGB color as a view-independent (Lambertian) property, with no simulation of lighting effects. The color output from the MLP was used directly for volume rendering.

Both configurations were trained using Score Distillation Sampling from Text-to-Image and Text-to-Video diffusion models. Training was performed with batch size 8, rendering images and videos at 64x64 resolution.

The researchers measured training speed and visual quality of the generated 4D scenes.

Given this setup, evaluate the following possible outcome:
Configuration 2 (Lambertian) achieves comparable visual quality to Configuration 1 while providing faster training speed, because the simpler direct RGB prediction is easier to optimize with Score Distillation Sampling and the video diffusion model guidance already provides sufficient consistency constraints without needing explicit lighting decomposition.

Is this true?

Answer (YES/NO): YES